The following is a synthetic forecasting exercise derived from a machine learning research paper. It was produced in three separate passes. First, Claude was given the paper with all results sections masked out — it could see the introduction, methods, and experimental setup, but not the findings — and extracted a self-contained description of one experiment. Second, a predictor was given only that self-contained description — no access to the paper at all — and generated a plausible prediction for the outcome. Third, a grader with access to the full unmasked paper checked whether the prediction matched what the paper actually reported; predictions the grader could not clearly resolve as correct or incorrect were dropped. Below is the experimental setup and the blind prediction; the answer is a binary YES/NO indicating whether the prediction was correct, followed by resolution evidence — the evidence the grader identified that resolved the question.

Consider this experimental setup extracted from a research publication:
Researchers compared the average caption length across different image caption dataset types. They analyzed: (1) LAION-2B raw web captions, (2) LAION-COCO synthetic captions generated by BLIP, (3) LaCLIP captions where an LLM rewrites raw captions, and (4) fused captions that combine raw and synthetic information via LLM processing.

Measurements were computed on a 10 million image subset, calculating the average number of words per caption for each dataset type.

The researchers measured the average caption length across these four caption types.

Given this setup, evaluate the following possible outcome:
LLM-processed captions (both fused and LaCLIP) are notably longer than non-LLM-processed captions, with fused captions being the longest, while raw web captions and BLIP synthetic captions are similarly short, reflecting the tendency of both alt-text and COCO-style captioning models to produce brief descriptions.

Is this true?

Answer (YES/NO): NO